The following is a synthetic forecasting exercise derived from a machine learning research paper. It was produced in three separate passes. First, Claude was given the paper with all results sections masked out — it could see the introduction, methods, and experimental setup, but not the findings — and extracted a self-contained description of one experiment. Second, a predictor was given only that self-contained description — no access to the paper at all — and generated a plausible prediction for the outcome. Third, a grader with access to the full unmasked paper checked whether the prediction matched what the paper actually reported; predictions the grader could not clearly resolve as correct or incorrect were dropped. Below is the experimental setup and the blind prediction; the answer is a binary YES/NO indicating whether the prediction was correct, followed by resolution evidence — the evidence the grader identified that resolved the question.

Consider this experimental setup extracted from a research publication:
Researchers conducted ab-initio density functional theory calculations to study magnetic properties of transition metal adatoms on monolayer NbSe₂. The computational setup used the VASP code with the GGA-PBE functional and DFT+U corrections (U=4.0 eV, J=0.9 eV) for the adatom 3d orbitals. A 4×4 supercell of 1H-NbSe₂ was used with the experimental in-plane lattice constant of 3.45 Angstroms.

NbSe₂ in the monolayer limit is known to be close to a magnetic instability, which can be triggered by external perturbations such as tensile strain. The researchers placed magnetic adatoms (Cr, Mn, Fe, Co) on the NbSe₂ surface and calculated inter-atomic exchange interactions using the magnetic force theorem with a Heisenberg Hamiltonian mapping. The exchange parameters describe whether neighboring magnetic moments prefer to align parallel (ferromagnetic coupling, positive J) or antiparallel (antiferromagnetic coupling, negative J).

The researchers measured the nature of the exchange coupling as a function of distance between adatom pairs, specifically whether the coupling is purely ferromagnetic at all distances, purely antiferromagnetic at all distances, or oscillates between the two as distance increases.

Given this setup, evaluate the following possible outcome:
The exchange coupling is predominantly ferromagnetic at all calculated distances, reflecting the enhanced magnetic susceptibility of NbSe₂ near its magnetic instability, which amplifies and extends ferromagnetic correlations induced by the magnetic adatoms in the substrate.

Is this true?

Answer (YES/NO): NO